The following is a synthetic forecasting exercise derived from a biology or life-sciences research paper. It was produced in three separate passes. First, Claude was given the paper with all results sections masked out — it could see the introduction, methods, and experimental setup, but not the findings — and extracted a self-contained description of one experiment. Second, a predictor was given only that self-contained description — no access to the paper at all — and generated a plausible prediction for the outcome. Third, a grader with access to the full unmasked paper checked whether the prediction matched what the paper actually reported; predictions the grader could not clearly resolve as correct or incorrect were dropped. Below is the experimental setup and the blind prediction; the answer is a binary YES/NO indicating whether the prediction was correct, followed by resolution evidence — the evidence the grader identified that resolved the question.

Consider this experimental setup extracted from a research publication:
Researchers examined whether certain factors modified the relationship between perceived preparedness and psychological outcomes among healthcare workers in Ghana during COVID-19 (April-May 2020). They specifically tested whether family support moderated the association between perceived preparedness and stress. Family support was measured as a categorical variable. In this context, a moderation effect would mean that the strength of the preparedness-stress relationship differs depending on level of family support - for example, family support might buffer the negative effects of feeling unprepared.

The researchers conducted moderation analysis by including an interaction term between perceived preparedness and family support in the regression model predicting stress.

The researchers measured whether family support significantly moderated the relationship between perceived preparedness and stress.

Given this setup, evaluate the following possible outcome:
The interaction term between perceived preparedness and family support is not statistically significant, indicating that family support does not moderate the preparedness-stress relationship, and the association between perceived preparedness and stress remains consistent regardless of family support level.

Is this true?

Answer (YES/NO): YES